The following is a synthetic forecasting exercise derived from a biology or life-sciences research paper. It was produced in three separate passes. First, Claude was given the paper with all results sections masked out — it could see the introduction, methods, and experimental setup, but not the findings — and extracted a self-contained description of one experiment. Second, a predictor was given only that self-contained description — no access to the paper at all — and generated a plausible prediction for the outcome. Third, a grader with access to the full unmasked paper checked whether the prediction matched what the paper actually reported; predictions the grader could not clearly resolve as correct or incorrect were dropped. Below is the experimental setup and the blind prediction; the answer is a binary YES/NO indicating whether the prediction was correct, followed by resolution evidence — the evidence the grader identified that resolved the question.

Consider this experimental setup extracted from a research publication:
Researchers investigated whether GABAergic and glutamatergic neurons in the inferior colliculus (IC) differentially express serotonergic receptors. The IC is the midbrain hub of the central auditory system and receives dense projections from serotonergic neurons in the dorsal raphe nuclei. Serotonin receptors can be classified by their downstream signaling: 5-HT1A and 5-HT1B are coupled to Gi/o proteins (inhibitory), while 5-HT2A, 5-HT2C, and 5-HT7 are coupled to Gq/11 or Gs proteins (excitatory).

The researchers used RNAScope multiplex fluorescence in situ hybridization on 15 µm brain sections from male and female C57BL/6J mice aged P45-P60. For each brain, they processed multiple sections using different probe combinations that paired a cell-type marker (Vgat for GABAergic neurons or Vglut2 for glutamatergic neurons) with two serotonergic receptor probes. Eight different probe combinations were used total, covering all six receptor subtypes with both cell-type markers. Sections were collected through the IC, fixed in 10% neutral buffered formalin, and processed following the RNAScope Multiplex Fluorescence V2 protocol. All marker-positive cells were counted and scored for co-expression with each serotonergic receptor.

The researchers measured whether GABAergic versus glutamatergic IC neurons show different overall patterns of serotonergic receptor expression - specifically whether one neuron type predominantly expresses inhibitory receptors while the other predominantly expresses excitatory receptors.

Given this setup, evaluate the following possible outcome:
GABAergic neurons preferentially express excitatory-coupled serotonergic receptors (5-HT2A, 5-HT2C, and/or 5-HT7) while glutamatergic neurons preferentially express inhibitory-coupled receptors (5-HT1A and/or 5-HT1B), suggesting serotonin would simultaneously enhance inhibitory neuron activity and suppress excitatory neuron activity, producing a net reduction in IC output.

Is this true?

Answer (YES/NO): YES